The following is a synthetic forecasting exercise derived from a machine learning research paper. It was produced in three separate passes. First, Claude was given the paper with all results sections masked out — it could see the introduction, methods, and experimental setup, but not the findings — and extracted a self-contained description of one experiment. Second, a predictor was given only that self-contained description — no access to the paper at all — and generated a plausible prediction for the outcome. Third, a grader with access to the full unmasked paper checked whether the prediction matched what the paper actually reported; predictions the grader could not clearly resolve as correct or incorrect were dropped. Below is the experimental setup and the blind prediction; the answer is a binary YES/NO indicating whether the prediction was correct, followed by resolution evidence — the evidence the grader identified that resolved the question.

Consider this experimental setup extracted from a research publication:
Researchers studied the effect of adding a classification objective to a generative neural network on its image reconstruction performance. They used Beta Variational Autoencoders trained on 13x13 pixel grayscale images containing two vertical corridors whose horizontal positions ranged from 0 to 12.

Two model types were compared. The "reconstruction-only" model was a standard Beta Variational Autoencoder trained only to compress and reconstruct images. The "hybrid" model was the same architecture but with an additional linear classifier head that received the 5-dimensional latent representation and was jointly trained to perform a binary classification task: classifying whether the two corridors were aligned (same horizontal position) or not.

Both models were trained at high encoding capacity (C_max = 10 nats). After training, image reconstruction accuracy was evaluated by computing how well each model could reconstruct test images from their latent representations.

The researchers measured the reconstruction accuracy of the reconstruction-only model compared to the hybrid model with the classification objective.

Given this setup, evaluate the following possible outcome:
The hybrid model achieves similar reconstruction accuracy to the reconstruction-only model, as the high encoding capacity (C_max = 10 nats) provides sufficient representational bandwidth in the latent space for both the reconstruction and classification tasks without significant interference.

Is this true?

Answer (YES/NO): NO